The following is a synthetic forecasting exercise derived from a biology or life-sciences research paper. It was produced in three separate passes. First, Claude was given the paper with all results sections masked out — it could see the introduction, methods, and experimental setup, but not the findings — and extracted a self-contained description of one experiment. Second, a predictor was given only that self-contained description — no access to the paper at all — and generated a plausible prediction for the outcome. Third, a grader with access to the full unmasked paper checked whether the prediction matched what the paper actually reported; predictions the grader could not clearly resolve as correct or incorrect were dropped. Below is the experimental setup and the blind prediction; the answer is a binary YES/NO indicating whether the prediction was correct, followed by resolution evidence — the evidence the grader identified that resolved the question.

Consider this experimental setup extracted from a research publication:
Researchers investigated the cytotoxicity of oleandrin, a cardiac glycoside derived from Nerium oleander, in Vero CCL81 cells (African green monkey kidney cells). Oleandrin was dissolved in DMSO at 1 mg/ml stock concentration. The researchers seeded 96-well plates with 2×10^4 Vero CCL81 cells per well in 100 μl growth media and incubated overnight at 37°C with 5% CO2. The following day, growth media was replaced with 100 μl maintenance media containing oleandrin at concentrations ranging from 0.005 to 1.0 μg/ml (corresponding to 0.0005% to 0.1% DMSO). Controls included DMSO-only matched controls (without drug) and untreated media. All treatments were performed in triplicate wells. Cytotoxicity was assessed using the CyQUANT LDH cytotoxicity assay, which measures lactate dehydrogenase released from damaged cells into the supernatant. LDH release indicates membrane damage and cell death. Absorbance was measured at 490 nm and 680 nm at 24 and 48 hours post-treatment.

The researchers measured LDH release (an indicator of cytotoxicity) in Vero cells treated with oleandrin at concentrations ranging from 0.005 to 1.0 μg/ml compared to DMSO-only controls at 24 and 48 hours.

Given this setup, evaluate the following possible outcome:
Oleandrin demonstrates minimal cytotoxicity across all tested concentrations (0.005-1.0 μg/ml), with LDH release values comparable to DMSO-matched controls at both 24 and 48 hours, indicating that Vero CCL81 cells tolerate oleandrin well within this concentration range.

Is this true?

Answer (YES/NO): NO